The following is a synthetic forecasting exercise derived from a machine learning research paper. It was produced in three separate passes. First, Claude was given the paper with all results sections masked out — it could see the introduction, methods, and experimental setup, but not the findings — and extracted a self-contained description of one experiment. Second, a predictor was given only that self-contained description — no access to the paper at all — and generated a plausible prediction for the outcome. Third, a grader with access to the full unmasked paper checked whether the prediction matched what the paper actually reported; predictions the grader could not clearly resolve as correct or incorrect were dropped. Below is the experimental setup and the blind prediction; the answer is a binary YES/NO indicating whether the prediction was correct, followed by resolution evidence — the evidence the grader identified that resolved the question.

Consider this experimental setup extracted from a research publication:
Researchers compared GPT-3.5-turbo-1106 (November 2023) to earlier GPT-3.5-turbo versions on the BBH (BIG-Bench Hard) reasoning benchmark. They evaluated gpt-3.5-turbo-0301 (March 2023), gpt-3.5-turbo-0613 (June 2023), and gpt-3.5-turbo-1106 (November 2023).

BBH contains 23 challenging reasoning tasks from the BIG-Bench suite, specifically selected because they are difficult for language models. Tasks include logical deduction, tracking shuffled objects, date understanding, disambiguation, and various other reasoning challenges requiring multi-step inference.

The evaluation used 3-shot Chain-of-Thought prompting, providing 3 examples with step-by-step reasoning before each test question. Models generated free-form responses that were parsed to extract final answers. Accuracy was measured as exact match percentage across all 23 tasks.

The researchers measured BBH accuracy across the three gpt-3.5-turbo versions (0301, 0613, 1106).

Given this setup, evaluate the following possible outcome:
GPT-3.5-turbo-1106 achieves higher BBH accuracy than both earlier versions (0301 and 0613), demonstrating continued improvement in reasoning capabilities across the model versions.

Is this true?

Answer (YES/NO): NO